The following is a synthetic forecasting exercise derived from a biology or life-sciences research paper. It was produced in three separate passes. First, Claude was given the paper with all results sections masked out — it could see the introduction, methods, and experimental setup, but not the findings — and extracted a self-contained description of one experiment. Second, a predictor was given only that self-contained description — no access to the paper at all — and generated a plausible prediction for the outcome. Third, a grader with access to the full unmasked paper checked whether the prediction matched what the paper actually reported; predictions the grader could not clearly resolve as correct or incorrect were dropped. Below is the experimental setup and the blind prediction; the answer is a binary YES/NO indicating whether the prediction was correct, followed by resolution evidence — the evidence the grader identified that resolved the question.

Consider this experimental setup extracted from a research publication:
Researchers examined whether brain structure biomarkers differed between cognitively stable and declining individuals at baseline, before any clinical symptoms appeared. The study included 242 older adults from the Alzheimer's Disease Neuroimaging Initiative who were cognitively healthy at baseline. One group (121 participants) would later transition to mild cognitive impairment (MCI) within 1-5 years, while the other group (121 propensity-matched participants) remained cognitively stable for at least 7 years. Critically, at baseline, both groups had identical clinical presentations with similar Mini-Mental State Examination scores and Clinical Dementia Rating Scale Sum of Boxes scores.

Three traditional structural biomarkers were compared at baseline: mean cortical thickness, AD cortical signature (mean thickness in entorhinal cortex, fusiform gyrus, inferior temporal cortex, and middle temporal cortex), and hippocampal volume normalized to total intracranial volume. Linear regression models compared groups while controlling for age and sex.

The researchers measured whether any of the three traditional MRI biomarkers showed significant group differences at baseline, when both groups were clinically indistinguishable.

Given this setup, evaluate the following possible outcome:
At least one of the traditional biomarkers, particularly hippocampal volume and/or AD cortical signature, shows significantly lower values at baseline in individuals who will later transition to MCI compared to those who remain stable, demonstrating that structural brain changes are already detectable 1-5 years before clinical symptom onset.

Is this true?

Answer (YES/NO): YES